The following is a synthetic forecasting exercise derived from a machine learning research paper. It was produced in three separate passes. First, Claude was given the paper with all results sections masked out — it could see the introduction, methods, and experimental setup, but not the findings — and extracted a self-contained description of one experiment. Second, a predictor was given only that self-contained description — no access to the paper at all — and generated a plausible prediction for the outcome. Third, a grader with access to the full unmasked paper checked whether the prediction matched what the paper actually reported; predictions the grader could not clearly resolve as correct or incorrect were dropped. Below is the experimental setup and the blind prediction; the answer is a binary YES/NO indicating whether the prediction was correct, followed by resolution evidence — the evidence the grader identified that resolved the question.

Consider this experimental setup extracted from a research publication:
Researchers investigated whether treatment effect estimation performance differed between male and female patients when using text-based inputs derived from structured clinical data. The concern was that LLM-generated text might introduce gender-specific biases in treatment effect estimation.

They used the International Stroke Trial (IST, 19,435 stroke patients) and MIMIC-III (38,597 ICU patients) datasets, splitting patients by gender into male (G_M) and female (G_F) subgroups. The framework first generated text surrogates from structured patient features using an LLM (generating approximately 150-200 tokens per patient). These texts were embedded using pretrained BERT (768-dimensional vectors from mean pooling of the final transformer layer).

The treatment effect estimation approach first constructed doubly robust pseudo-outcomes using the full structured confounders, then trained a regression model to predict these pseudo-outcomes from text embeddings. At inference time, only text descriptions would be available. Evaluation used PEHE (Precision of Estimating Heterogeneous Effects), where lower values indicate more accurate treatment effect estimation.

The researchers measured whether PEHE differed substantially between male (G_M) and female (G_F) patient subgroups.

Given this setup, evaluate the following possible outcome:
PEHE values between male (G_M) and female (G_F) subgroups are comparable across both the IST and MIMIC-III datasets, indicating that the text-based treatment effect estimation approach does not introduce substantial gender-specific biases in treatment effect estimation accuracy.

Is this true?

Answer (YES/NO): YES